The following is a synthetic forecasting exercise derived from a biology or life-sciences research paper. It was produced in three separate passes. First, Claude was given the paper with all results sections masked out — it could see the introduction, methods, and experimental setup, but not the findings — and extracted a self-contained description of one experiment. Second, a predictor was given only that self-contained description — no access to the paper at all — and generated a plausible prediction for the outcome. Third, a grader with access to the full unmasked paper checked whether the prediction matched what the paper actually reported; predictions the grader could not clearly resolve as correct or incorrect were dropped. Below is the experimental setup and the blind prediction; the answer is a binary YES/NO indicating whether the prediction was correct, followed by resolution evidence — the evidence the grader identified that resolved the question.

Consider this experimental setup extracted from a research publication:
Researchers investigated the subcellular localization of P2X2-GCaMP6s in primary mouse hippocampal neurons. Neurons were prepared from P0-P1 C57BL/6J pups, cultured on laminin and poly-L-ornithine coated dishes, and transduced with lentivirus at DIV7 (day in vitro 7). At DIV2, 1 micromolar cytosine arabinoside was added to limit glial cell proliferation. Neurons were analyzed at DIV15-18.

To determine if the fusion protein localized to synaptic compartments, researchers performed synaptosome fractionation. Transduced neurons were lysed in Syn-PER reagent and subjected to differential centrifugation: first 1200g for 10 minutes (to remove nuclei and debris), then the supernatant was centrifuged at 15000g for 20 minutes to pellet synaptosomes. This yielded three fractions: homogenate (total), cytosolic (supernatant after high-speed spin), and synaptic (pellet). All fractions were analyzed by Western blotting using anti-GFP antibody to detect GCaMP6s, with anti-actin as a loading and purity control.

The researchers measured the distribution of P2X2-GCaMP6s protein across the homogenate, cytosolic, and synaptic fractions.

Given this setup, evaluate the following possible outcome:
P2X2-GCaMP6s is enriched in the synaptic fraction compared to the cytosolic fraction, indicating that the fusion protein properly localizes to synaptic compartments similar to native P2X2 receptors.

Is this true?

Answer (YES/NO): YES